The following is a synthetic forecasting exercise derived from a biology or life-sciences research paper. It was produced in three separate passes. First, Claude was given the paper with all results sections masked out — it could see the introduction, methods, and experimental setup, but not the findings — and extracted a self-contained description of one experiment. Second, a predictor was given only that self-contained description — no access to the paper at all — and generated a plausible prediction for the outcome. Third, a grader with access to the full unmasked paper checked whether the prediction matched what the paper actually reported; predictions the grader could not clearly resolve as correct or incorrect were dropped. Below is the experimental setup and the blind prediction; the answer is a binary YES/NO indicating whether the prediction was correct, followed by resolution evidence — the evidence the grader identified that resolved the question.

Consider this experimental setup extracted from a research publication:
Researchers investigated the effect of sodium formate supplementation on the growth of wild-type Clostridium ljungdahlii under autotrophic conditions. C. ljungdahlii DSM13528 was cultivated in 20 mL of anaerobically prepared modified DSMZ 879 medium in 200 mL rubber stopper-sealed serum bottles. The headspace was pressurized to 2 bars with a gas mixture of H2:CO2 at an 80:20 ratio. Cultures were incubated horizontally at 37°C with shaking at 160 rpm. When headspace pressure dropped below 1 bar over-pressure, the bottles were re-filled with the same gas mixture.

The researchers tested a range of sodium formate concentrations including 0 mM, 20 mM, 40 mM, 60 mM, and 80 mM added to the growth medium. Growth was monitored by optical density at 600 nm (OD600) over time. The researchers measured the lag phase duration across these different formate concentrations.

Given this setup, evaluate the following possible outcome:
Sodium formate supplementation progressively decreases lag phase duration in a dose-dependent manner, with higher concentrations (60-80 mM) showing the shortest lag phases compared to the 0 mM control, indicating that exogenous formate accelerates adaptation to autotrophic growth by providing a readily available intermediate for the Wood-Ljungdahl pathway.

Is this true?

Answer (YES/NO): NO